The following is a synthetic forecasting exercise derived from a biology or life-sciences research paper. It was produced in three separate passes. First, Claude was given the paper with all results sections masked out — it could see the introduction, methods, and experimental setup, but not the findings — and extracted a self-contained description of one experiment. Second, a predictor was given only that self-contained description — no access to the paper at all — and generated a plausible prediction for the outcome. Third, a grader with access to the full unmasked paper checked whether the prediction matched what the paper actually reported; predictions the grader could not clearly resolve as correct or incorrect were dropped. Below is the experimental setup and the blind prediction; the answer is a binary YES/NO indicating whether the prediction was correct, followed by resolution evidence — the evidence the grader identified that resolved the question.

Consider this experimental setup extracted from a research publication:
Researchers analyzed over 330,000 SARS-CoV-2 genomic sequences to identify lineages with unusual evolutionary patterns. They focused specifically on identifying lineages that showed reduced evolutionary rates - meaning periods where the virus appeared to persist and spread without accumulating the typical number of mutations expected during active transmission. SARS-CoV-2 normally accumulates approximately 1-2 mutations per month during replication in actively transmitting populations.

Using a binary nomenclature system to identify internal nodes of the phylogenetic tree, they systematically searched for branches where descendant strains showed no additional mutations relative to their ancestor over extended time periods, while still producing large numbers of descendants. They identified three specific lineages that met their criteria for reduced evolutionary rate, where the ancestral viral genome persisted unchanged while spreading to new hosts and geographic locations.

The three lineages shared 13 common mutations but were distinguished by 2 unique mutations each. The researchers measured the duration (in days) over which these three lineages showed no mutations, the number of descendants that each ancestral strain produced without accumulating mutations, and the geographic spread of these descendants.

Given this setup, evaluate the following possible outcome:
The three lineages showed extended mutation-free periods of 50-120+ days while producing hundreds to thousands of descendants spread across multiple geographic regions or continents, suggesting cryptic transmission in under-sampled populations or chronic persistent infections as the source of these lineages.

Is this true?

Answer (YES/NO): NO